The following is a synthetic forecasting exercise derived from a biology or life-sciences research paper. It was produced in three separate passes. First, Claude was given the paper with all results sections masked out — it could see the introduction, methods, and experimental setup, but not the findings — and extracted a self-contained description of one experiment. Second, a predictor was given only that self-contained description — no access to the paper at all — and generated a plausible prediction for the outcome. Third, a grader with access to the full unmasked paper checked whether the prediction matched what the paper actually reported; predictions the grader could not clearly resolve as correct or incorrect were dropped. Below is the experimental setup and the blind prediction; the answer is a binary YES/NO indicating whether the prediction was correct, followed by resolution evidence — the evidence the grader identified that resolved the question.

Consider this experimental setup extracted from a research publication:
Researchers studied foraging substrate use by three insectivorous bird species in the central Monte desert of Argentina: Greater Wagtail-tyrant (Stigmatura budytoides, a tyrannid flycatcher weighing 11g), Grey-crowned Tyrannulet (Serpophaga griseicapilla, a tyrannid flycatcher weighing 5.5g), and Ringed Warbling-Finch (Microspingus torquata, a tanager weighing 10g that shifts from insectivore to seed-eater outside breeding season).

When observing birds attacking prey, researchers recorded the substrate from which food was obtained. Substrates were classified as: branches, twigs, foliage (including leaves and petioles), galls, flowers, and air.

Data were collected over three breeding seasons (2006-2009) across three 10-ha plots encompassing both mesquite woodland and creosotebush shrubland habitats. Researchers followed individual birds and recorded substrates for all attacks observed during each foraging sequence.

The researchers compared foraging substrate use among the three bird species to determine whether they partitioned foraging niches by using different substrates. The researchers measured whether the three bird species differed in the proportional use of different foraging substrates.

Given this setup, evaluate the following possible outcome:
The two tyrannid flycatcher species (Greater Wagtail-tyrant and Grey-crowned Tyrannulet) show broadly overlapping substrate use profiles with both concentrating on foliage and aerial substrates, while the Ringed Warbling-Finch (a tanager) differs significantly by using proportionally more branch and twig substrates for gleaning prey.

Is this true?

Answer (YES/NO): NO